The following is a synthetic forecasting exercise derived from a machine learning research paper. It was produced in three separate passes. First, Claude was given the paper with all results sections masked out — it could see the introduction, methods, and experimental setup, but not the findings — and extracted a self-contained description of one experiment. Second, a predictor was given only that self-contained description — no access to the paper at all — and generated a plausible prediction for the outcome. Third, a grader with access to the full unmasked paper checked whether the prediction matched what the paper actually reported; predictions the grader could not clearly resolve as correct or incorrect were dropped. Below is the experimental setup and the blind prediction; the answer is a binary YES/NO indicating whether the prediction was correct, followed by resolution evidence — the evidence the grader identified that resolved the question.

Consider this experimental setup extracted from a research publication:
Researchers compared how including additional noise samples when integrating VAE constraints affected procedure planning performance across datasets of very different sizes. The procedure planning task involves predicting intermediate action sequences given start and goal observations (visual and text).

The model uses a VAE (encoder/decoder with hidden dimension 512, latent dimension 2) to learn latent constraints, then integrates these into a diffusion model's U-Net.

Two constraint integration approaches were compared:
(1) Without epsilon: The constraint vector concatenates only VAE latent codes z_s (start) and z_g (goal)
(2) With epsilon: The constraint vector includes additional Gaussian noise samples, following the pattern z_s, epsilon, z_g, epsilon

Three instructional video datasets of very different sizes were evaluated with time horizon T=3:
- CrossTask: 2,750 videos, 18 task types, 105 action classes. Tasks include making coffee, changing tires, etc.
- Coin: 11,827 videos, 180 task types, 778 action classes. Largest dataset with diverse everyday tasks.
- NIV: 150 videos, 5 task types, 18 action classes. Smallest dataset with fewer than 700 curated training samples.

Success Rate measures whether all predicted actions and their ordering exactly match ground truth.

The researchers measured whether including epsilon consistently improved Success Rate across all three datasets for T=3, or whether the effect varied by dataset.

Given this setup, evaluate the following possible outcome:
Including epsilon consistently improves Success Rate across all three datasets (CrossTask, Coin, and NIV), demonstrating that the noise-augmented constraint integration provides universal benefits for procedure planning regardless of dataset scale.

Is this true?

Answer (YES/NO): NO